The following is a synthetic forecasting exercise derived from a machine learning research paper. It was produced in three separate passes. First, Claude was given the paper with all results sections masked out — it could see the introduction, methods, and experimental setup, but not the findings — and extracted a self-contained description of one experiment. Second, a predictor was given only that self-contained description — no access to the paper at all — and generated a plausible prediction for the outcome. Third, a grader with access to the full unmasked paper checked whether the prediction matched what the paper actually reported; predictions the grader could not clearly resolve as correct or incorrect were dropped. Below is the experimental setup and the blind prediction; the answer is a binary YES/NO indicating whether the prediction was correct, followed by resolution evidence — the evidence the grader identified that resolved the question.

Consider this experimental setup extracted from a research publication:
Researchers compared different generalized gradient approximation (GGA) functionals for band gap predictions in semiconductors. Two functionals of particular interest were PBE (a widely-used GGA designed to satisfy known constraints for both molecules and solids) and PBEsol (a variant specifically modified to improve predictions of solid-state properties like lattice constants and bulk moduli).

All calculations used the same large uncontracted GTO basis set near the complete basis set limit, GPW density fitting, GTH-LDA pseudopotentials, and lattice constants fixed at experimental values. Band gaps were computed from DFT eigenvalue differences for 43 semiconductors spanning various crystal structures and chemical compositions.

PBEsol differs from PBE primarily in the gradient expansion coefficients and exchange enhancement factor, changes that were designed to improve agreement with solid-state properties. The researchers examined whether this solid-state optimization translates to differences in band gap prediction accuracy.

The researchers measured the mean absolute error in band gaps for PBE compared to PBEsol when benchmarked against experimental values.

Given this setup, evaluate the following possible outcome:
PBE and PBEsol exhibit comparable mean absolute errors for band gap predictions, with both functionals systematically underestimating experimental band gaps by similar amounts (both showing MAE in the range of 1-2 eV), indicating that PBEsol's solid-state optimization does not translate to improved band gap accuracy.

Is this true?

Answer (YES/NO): NO